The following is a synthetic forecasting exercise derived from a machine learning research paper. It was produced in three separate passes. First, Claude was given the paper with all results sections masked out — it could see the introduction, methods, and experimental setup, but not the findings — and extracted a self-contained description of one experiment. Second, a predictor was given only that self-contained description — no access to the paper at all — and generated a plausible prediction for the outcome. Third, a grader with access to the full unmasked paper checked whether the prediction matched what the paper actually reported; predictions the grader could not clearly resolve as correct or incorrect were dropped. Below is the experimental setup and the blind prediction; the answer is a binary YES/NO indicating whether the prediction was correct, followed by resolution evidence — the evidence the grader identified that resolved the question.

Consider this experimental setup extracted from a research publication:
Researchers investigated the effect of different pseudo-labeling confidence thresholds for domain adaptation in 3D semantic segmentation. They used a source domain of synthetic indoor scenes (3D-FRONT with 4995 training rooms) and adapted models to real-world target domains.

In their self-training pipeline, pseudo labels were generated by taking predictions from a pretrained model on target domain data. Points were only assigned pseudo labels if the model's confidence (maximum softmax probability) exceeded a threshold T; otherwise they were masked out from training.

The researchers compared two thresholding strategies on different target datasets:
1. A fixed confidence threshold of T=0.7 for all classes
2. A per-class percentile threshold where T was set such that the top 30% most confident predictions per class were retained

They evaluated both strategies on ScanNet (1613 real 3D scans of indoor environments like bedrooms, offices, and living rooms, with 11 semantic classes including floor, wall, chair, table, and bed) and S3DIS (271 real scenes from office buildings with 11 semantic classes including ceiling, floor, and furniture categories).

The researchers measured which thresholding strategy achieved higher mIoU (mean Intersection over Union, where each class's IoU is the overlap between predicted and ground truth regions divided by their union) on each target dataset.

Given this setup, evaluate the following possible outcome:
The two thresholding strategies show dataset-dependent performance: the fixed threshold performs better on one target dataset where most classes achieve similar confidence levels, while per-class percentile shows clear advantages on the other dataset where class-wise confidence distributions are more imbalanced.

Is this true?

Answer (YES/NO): YES